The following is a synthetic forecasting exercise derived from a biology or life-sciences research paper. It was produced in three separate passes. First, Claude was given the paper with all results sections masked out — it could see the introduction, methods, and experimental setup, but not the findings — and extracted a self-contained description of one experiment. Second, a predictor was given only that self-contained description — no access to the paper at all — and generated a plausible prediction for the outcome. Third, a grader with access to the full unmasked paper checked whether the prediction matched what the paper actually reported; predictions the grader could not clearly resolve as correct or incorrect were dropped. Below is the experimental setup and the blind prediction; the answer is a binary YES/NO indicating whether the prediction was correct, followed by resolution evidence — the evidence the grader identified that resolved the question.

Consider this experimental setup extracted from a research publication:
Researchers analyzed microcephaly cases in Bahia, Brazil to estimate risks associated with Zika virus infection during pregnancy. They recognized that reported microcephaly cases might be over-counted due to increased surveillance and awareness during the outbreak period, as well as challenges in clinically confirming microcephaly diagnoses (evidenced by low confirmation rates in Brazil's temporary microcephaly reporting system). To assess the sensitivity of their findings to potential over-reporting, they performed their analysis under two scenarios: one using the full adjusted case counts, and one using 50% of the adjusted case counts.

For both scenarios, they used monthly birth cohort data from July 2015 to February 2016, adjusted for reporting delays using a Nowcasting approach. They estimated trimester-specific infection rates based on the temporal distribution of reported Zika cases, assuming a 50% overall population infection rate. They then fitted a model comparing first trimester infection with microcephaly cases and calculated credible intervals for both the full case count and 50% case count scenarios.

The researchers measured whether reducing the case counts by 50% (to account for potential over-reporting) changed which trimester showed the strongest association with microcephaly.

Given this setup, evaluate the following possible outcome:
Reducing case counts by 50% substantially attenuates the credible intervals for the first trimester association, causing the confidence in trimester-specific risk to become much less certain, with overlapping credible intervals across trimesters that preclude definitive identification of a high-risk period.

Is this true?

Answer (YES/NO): NO